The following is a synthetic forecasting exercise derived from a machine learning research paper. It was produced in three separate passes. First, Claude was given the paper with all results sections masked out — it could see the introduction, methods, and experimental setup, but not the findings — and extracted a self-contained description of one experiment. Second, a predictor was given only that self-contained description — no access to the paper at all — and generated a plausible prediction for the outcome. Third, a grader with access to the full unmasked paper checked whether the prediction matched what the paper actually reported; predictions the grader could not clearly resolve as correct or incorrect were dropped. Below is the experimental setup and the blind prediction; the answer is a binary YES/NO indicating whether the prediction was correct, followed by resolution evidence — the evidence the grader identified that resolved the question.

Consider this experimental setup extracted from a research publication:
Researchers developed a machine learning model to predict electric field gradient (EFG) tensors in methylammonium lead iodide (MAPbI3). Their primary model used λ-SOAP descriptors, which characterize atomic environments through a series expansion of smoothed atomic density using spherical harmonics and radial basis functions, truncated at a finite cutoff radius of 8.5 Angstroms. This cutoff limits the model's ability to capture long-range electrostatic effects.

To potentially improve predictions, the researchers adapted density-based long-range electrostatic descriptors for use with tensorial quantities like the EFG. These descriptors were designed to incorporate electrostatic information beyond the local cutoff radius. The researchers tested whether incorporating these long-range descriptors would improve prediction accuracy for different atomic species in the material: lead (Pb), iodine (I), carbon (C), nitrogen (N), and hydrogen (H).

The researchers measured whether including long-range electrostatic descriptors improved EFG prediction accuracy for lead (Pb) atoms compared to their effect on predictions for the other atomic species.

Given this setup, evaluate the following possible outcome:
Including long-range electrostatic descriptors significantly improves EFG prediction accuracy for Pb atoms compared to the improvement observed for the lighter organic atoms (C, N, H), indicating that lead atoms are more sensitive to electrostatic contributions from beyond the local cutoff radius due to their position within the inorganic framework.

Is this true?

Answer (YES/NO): NO